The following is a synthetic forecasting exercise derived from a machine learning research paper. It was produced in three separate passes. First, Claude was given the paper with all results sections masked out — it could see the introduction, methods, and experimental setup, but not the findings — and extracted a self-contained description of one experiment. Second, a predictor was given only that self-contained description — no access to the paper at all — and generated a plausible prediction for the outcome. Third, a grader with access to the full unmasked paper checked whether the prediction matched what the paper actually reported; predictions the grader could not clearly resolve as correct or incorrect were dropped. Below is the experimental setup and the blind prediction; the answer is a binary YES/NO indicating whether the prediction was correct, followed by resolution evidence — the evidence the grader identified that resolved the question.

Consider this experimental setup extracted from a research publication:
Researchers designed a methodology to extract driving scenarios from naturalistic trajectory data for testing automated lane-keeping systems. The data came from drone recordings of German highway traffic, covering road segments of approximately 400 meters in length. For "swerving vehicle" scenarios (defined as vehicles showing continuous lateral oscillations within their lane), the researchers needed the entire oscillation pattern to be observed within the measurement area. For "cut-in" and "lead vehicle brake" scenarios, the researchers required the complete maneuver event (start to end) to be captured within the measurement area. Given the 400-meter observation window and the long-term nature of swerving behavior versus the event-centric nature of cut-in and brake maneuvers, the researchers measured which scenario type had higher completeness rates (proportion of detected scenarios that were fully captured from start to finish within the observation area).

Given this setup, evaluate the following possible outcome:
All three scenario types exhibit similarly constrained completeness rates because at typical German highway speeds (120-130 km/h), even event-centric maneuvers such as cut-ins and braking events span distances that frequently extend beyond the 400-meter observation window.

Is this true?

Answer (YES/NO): NO